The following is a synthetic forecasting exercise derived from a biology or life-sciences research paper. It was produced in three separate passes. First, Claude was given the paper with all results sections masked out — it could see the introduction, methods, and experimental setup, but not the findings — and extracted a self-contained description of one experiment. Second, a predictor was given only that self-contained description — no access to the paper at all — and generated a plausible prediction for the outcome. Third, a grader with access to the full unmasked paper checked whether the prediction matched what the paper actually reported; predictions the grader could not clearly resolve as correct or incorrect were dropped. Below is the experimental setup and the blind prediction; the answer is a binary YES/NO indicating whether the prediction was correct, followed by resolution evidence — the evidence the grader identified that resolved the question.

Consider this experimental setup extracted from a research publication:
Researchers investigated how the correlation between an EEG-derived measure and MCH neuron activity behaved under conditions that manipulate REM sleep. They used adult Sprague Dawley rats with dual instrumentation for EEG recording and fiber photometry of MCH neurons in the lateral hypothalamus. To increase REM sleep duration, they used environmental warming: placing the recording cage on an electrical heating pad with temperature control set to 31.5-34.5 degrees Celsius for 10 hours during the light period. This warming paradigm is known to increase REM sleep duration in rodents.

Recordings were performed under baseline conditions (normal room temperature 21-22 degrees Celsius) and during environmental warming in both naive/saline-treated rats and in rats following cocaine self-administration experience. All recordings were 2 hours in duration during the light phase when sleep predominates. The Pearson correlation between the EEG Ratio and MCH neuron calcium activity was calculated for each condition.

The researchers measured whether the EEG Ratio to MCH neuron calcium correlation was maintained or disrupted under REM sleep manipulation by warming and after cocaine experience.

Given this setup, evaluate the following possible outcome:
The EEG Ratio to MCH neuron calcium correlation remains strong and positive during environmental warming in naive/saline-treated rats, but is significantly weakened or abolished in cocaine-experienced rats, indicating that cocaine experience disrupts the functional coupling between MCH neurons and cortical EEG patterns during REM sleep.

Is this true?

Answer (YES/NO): NO